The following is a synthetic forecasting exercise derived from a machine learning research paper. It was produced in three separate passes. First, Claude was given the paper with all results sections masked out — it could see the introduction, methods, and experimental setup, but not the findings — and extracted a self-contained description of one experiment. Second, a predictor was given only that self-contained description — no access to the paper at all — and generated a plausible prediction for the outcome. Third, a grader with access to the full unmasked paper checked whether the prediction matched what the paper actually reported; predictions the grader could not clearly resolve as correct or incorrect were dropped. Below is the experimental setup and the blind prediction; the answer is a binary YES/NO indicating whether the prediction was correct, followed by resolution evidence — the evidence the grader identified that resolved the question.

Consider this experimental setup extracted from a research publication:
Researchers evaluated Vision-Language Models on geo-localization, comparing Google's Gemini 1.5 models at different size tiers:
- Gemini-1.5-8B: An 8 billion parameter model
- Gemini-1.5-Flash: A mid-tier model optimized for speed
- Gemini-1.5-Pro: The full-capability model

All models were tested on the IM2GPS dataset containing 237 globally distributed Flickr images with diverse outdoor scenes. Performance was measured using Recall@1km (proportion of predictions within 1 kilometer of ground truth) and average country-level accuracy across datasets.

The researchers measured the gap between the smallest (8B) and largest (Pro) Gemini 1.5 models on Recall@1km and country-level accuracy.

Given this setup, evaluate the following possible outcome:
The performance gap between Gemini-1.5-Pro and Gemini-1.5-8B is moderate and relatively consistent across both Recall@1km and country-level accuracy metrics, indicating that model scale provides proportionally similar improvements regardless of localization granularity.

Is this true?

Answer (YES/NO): NO